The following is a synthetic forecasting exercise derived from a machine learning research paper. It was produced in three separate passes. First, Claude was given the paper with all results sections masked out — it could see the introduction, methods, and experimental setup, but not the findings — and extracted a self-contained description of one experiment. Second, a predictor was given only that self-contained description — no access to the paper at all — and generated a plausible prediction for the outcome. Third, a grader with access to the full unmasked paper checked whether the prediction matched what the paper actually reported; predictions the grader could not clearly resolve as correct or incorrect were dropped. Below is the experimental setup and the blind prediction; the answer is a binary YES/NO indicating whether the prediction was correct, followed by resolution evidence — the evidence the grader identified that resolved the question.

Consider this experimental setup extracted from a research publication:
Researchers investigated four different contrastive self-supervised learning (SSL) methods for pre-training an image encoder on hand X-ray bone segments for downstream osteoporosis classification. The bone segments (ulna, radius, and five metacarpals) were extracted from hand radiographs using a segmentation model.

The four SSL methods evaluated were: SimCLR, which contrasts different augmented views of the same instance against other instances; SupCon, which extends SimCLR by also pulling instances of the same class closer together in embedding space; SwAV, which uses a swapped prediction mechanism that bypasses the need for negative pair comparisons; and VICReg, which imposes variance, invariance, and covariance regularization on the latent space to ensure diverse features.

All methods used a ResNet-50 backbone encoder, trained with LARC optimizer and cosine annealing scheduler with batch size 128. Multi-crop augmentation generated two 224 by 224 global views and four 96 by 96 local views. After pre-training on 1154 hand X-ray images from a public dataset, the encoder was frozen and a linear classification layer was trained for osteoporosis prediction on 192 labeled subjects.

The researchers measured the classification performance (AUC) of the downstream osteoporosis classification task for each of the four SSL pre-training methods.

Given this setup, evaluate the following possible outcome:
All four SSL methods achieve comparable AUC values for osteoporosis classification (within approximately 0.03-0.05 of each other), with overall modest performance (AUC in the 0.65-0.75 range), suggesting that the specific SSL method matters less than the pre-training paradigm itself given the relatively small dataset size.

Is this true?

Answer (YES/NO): NO